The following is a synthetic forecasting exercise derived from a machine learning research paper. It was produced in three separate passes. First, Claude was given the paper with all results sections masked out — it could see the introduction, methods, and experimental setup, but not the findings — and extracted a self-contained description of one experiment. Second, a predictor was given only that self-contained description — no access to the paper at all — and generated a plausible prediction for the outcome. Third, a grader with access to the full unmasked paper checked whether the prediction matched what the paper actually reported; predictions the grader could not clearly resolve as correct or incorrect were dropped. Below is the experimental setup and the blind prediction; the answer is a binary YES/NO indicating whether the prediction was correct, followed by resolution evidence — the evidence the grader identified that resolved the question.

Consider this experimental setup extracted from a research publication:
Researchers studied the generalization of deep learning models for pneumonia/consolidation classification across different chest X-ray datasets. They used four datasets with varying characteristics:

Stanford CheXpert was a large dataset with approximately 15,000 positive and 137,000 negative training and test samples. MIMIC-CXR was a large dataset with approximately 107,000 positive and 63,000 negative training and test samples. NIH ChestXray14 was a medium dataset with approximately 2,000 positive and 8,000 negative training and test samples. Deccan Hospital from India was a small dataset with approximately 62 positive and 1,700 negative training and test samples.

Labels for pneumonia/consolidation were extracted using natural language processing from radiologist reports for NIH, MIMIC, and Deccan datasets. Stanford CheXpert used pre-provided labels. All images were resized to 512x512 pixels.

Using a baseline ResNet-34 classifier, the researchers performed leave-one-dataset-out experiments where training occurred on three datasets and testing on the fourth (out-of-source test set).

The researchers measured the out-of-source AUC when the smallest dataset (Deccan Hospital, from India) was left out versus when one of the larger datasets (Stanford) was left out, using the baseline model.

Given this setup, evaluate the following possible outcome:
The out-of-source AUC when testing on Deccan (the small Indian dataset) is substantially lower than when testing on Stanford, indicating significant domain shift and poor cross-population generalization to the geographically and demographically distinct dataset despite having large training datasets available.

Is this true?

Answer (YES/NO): NO